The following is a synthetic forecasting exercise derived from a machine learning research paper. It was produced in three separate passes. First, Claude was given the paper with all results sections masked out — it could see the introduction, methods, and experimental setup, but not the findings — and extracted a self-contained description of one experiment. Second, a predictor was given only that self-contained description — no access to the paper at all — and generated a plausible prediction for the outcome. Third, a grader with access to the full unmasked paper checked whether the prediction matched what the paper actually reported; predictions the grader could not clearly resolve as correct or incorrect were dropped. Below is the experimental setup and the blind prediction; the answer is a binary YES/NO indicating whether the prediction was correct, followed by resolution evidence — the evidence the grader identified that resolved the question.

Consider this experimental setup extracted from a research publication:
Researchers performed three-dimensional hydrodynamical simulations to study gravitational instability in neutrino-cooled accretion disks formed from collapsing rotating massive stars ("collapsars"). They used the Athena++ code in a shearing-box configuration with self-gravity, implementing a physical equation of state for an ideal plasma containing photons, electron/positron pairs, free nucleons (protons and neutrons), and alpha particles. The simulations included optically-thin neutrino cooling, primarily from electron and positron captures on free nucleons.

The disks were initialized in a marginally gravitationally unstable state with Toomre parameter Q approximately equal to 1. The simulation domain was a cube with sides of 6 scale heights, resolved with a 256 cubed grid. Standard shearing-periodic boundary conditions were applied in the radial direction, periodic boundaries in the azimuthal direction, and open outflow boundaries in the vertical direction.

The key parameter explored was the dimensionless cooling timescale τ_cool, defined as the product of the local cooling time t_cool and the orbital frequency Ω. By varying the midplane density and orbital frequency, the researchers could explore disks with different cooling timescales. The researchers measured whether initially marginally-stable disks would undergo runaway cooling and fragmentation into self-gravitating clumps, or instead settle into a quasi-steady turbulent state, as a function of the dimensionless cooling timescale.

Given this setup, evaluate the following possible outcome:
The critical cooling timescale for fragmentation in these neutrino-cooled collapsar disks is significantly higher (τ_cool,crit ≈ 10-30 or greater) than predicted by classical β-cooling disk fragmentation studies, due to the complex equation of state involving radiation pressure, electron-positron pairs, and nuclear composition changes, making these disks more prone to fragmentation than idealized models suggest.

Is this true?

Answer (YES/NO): NO